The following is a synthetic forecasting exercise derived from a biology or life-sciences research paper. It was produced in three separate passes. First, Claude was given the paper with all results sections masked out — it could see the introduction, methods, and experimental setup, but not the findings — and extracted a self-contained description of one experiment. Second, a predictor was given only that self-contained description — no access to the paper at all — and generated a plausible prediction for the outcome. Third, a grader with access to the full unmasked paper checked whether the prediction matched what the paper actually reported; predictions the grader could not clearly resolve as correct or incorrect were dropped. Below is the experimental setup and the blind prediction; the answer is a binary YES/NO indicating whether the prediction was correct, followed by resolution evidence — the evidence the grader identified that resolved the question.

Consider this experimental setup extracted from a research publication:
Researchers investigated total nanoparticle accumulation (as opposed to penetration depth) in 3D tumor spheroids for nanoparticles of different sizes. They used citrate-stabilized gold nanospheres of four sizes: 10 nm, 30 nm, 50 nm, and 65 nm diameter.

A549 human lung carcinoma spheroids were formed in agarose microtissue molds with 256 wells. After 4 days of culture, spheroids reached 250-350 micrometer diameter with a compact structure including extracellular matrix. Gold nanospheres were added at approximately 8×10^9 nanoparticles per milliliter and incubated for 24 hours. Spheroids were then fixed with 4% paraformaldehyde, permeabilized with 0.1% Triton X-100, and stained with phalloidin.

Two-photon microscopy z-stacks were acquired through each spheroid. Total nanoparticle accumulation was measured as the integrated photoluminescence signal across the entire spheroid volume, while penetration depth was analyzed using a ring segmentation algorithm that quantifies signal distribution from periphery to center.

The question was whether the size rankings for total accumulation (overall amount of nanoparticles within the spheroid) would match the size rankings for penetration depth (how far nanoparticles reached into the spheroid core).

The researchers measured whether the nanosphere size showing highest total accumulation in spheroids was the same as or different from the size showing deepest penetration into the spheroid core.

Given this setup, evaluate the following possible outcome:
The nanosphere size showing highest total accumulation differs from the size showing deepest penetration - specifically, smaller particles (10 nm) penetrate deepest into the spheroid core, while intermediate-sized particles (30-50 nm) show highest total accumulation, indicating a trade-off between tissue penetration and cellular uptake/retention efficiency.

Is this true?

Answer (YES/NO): NO